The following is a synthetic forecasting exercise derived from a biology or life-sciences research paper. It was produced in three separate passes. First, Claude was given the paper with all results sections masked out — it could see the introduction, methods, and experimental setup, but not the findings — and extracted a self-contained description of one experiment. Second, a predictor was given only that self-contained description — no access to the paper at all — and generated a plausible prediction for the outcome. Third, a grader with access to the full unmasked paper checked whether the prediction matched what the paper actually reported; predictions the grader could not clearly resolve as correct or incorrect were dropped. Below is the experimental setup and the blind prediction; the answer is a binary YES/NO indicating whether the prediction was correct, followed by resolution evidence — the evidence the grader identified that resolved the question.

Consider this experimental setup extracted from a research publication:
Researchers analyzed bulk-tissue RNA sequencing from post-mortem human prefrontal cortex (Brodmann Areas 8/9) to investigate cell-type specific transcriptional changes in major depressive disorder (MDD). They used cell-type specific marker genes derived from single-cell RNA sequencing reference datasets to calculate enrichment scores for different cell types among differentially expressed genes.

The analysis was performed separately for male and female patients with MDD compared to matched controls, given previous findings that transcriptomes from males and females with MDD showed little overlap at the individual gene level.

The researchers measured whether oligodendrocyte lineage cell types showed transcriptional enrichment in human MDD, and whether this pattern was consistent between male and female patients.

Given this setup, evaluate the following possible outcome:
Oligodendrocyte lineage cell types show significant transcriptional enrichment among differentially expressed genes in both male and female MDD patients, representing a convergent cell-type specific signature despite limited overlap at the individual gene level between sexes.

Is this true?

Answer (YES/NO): YES